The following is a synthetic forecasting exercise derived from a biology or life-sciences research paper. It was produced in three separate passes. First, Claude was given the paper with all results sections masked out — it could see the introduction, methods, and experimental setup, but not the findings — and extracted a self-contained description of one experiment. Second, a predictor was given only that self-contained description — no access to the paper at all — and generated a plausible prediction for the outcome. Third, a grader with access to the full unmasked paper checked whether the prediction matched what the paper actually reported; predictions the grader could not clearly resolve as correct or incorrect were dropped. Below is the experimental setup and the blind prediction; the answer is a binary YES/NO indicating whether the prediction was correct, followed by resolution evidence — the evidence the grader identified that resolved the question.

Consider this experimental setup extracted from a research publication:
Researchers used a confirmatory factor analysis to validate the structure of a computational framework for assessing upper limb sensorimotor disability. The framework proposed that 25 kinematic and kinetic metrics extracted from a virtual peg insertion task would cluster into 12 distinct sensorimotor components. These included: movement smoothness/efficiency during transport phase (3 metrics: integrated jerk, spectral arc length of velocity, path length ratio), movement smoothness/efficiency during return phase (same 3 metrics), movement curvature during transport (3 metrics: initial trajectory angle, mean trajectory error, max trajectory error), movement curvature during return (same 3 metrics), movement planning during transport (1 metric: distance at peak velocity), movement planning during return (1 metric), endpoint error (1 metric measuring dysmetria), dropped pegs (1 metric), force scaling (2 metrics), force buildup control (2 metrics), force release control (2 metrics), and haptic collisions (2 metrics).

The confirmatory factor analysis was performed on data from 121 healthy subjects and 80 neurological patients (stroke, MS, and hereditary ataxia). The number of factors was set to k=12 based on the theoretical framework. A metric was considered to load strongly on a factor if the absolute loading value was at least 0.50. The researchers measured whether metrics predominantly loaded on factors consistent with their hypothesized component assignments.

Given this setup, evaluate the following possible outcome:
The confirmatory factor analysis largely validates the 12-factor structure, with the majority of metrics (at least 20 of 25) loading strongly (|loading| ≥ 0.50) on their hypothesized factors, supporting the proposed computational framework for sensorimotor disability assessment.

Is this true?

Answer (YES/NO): YES